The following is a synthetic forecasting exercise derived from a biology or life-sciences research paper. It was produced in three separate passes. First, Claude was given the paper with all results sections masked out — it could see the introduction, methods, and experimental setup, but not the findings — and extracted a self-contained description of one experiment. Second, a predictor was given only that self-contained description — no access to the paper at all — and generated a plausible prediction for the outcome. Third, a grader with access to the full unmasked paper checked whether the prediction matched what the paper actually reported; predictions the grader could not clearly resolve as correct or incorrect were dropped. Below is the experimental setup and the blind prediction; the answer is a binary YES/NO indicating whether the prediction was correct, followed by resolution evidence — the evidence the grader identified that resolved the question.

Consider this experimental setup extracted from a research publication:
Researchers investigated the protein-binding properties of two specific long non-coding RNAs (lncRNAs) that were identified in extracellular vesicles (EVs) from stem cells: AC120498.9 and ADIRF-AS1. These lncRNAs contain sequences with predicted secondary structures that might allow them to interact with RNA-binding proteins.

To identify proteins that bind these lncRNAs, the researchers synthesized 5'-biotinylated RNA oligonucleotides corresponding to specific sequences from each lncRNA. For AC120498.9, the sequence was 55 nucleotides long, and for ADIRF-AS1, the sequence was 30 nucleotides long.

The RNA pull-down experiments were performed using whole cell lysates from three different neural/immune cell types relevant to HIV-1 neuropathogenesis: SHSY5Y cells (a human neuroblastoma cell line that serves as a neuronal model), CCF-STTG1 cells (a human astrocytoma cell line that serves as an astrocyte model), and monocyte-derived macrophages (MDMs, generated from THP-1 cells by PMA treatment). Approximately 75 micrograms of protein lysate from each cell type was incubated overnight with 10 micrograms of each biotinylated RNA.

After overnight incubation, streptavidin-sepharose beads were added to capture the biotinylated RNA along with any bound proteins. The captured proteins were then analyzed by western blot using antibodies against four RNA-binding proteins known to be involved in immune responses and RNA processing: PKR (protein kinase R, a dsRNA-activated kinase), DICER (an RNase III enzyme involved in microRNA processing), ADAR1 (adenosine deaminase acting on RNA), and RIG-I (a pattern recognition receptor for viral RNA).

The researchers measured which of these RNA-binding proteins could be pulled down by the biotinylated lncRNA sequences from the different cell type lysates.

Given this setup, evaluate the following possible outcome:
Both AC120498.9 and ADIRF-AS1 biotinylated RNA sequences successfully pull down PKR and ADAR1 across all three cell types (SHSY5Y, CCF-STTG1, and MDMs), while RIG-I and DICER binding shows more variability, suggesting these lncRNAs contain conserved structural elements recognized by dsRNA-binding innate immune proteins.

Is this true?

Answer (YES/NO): NO